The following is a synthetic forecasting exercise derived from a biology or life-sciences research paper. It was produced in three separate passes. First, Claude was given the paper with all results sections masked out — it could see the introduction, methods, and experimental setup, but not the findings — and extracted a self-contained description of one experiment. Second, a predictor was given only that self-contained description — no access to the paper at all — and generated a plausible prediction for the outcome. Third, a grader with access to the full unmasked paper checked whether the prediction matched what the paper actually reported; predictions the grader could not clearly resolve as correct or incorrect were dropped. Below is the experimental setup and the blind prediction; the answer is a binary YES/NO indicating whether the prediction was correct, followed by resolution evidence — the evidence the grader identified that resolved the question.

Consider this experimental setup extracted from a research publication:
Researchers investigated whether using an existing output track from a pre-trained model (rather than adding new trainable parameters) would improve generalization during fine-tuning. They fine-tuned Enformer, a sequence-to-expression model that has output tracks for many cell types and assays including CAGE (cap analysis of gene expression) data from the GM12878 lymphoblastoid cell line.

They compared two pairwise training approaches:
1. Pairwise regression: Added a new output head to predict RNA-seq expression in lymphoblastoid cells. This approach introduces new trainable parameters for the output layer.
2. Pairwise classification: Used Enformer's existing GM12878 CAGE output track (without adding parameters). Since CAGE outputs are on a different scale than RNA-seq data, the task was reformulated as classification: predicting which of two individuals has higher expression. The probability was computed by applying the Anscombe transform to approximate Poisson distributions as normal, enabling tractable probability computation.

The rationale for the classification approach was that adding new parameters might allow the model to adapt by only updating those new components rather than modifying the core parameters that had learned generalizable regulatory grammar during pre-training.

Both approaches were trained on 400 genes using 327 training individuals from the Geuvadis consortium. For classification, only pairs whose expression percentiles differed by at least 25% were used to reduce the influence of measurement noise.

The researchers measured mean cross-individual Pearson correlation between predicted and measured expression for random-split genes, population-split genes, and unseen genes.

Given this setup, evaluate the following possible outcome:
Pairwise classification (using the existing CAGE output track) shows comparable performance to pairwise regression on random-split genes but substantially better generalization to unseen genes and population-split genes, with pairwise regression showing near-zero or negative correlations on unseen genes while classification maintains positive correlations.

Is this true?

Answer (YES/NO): NO